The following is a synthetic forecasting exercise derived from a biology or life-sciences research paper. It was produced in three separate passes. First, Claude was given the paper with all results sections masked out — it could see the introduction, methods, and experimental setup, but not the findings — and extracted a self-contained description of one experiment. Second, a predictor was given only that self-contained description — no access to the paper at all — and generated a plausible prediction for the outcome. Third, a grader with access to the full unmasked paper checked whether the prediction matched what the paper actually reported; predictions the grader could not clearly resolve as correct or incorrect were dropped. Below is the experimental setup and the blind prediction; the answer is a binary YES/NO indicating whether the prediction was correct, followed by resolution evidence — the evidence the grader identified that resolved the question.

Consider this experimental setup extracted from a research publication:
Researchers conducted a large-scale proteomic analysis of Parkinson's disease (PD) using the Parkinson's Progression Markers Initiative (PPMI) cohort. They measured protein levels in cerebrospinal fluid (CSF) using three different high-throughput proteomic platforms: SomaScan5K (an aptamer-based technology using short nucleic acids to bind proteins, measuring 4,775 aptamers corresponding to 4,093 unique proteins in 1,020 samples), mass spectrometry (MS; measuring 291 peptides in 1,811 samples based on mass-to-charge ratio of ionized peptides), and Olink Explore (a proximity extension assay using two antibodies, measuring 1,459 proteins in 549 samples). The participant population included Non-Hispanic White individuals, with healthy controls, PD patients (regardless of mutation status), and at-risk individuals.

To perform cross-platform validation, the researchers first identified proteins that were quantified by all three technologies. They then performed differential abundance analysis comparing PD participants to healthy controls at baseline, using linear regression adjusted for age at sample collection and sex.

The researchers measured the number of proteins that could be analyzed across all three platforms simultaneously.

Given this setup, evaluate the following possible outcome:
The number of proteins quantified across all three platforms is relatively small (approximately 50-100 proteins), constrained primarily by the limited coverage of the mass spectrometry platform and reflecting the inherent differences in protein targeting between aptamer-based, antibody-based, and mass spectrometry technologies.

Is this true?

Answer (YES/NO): NO